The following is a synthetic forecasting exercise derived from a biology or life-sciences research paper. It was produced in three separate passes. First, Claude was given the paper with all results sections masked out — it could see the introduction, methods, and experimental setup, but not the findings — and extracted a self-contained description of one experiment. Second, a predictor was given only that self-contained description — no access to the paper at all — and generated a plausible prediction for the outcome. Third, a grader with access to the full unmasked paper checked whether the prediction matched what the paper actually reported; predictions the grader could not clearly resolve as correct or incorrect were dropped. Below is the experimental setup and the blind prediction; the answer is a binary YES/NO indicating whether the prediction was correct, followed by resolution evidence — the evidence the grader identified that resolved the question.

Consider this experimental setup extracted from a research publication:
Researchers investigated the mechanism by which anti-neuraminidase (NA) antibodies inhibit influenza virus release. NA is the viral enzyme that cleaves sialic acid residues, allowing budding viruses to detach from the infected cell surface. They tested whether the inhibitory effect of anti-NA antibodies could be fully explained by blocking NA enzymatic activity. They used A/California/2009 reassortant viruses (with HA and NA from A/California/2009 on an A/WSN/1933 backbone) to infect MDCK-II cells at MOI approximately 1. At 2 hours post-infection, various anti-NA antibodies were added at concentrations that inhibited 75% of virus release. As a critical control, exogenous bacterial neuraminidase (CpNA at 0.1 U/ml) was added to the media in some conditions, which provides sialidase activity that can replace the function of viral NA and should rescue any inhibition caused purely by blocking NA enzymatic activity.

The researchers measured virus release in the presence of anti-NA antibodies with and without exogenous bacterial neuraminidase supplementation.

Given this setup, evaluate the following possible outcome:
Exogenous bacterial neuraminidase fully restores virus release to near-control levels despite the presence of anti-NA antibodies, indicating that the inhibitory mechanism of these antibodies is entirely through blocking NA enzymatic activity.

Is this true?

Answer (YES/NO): NO